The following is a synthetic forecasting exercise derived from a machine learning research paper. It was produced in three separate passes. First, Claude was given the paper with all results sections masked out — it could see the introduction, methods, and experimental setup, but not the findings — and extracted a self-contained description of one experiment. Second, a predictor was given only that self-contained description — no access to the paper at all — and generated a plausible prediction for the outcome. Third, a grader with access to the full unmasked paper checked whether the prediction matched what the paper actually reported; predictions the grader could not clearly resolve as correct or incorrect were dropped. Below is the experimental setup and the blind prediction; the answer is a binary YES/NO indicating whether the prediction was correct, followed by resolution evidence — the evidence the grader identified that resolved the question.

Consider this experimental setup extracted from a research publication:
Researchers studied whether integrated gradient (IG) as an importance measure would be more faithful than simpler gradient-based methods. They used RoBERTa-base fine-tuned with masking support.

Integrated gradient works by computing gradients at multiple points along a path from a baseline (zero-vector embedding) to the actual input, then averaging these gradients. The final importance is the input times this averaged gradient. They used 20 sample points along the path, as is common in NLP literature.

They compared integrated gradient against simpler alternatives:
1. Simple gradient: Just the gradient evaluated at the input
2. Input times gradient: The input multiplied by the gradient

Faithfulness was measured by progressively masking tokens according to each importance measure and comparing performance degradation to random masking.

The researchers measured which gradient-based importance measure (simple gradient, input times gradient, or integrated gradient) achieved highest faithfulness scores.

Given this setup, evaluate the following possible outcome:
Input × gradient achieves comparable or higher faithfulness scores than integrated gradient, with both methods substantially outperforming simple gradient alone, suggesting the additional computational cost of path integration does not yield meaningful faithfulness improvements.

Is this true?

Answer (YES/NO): NO